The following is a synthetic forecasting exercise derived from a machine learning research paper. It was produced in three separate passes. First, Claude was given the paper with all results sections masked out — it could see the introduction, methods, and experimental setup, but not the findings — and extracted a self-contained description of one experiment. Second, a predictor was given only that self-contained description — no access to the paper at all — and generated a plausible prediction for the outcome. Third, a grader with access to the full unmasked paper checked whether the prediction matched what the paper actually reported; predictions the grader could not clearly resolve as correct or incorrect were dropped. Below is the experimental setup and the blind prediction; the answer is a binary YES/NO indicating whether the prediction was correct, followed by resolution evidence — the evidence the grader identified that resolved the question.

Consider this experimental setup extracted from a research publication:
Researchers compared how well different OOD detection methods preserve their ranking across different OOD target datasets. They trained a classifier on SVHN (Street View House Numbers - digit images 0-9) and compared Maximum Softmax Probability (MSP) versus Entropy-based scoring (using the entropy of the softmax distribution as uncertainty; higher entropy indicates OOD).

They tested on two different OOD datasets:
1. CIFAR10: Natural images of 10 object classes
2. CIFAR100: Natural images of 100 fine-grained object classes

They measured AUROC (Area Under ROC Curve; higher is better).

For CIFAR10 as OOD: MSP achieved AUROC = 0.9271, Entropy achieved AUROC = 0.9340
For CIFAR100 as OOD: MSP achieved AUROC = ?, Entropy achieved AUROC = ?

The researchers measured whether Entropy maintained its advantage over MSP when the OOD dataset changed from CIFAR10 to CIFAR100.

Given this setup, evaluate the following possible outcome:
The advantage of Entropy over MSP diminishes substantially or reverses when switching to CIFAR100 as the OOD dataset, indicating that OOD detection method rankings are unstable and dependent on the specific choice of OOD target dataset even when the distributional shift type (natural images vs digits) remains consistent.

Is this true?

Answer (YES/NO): NO